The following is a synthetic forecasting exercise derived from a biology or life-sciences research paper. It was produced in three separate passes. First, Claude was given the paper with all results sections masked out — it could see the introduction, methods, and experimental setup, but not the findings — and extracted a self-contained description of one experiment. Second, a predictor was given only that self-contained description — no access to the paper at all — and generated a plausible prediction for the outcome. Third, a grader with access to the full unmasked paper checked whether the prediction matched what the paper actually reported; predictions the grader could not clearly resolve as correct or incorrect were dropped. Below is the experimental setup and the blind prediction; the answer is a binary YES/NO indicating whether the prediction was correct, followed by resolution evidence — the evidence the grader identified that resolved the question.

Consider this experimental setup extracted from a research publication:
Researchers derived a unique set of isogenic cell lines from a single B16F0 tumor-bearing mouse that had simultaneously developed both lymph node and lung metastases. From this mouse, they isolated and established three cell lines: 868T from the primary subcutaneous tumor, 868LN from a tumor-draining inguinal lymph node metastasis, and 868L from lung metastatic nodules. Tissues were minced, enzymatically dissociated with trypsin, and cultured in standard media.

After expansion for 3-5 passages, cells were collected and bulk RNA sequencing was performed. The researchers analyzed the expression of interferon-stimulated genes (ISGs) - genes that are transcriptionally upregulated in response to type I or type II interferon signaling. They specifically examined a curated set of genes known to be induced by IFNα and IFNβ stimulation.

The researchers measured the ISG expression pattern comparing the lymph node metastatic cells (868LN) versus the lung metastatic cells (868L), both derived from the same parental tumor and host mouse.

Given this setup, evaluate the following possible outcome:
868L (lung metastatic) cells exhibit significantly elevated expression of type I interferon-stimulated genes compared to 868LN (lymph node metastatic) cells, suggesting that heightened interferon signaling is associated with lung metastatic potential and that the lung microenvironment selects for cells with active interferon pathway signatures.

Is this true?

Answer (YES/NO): NO